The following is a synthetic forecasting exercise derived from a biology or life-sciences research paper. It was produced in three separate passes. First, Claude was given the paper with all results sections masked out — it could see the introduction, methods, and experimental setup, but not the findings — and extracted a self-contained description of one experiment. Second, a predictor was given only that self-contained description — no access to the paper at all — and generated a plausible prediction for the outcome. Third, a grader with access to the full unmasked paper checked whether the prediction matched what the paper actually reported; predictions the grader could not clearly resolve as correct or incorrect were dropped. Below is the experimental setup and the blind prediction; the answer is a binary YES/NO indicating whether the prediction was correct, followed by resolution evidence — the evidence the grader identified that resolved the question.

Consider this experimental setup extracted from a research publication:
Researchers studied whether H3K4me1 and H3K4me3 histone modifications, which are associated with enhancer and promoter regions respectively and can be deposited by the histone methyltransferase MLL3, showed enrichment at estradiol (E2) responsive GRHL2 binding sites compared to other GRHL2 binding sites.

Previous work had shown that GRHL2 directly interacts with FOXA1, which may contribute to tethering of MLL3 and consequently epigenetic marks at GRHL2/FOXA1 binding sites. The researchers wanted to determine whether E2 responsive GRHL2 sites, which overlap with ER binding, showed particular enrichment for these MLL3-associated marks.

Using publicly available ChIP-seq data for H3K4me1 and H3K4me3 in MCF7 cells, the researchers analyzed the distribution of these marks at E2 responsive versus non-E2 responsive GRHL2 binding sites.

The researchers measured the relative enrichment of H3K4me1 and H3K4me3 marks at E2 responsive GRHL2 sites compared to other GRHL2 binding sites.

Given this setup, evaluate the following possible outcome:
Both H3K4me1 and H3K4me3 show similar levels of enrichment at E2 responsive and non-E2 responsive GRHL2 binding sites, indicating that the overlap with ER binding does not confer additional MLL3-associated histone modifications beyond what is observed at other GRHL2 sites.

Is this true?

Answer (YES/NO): YES